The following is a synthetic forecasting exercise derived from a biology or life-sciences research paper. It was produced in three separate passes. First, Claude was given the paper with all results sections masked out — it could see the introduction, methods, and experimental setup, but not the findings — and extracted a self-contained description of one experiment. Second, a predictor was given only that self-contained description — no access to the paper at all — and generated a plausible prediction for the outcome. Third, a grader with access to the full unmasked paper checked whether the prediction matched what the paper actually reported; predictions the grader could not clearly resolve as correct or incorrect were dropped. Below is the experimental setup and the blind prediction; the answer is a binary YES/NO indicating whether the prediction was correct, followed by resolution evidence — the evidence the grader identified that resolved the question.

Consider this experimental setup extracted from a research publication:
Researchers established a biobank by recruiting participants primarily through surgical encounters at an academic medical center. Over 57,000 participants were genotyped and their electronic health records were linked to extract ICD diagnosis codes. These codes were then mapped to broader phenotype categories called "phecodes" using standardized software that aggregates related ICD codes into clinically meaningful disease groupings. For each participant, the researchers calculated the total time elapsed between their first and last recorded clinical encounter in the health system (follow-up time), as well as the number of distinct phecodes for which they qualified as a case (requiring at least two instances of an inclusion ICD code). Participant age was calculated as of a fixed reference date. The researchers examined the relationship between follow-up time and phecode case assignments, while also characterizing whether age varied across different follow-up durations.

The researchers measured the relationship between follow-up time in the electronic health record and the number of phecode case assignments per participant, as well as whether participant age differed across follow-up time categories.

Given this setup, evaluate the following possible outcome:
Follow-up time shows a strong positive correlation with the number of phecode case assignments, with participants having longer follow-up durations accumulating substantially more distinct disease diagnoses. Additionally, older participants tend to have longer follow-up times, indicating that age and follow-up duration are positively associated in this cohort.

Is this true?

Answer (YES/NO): NO